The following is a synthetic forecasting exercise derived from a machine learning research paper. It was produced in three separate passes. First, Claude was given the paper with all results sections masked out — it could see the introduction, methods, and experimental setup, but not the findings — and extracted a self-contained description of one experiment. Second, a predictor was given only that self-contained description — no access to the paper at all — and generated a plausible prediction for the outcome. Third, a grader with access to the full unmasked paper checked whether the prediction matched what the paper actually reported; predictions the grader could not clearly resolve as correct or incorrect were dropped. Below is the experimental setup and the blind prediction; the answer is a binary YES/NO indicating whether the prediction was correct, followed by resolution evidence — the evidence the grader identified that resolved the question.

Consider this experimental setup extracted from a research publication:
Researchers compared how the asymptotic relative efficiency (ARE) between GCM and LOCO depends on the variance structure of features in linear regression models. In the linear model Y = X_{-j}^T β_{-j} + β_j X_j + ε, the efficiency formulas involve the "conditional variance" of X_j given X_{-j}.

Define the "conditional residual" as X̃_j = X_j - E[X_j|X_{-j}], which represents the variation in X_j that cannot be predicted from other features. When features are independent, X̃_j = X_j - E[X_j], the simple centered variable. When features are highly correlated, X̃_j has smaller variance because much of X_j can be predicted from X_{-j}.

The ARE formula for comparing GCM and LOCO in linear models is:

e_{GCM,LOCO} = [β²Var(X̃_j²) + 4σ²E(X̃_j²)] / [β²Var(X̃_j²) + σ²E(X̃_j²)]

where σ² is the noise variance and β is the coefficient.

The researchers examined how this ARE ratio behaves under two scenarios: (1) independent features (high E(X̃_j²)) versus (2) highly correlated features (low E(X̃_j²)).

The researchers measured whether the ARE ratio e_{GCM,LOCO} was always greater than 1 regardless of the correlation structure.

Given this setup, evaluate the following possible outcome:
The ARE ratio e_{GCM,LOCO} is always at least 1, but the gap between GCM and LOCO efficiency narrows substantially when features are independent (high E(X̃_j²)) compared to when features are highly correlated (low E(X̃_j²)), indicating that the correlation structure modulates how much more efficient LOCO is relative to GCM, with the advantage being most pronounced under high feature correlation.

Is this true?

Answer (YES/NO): NO